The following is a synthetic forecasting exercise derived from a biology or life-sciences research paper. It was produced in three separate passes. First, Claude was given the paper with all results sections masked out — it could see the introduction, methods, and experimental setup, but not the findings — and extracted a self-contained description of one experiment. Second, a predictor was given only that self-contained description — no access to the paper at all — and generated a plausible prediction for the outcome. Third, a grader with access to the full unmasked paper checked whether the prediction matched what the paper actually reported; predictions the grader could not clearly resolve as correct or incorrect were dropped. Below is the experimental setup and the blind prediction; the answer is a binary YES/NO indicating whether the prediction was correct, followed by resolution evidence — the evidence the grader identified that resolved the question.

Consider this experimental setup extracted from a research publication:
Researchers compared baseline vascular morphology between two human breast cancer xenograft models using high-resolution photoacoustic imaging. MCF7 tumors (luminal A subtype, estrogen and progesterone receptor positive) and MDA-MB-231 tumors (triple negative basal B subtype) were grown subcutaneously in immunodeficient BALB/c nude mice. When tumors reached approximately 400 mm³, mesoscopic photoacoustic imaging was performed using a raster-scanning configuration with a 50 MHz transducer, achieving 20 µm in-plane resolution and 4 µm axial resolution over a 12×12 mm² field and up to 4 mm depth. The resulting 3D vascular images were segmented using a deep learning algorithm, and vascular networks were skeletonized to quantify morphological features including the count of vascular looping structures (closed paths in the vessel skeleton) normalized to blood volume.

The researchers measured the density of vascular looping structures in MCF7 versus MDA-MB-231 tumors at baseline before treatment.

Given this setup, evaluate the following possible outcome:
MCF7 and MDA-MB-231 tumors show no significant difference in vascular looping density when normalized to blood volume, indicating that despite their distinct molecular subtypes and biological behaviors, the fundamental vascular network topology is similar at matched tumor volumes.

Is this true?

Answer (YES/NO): YES